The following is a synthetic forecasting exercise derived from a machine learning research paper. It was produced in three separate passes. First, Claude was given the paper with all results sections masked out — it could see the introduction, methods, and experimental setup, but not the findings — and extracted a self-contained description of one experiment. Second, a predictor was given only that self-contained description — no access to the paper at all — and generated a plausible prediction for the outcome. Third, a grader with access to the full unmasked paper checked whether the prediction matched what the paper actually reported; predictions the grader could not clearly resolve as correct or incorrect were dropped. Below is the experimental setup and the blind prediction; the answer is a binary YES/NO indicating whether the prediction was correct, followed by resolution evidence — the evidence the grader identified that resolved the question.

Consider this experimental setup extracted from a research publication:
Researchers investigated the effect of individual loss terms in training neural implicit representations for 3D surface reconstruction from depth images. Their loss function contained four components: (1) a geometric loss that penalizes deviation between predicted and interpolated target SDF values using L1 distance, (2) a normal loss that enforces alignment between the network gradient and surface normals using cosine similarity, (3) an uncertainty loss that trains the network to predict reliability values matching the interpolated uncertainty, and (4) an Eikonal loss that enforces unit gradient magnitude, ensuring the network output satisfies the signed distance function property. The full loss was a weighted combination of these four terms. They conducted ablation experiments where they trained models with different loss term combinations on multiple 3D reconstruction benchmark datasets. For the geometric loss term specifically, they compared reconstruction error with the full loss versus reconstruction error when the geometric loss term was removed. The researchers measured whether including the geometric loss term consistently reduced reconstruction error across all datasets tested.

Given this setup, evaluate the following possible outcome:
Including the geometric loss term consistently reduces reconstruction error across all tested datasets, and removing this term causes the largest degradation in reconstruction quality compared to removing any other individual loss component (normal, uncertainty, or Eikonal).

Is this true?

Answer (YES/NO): NO